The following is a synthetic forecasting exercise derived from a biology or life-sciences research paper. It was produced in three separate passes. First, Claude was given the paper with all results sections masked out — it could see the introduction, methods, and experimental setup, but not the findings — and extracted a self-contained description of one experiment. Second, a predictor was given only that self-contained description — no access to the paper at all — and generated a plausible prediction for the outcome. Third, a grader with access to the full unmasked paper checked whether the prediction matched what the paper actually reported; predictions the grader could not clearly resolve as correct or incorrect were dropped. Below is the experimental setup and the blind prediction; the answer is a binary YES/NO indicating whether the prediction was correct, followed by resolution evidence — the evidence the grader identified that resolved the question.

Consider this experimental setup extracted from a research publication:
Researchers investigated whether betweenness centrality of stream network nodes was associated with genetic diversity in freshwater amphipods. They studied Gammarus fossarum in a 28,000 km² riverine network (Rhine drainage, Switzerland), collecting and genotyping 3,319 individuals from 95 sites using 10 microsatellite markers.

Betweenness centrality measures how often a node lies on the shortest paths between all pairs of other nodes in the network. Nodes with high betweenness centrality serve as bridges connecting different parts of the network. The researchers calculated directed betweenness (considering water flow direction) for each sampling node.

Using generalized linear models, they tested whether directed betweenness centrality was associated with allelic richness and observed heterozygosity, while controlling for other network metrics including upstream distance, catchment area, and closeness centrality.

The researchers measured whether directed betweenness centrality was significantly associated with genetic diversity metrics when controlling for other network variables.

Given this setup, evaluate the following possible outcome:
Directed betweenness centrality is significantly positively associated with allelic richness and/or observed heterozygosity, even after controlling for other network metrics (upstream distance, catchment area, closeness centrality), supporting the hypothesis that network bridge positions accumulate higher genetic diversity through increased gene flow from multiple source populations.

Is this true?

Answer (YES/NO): YES